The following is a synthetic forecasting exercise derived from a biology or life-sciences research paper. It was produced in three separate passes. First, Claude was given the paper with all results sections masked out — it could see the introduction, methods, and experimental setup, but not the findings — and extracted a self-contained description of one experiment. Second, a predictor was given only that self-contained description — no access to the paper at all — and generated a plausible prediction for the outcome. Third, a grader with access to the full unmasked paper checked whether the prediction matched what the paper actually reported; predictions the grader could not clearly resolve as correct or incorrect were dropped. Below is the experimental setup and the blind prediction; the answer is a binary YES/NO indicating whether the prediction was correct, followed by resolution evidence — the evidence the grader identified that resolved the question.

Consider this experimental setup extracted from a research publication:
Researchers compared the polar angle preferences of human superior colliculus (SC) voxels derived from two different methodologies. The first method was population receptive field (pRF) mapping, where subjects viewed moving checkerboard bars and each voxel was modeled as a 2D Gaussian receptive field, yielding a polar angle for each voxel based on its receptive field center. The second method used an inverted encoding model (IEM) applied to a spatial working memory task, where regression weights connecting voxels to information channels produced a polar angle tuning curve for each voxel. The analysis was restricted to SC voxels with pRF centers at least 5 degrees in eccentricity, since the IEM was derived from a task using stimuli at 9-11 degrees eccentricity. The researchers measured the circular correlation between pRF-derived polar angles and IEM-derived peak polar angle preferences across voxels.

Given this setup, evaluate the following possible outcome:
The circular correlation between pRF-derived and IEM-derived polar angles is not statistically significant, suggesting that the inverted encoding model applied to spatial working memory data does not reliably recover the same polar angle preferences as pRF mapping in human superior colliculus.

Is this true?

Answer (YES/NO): NO